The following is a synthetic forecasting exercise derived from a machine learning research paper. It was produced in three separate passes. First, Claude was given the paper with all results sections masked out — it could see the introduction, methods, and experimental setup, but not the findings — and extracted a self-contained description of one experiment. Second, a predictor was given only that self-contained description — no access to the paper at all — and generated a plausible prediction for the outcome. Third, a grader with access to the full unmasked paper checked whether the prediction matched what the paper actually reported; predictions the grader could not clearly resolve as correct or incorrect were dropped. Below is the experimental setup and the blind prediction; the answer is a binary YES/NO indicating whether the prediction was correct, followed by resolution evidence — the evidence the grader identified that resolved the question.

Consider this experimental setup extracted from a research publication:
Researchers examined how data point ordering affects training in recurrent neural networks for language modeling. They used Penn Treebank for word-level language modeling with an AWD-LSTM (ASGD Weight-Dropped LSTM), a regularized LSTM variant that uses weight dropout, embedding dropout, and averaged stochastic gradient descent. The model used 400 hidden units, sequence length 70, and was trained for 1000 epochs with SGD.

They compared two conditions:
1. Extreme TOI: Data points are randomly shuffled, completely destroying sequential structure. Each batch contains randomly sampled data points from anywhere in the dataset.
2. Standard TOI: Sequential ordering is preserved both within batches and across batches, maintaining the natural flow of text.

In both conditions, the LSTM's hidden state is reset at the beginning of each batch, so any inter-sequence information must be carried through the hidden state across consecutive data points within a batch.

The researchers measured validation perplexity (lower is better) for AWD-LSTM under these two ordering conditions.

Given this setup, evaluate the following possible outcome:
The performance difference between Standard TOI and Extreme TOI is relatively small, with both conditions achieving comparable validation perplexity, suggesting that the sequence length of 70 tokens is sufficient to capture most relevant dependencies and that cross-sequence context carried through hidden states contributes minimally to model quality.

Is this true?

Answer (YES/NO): NO